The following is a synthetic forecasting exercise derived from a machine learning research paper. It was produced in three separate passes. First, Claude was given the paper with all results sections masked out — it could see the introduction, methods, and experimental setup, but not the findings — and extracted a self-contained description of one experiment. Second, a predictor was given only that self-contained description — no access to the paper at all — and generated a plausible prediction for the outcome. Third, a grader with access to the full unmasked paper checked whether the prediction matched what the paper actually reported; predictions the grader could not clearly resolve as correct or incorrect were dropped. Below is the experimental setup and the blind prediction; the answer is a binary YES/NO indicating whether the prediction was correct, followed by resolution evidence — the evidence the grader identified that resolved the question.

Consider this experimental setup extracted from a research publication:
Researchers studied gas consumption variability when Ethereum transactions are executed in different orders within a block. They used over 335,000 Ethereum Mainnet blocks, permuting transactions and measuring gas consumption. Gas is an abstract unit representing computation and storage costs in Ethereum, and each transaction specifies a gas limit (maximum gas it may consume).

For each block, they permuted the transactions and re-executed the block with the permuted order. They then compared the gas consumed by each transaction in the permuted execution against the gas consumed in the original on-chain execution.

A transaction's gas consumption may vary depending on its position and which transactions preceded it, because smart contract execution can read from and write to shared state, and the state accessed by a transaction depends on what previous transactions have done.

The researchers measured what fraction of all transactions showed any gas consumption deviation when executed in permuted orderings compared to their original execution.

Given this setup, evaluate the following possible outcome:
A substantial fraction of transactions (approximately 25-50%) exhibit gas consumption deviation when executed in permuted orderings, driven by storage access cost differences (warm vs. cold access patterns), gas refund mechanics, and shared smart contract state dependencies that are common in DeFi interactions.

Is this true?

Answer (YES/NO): NO